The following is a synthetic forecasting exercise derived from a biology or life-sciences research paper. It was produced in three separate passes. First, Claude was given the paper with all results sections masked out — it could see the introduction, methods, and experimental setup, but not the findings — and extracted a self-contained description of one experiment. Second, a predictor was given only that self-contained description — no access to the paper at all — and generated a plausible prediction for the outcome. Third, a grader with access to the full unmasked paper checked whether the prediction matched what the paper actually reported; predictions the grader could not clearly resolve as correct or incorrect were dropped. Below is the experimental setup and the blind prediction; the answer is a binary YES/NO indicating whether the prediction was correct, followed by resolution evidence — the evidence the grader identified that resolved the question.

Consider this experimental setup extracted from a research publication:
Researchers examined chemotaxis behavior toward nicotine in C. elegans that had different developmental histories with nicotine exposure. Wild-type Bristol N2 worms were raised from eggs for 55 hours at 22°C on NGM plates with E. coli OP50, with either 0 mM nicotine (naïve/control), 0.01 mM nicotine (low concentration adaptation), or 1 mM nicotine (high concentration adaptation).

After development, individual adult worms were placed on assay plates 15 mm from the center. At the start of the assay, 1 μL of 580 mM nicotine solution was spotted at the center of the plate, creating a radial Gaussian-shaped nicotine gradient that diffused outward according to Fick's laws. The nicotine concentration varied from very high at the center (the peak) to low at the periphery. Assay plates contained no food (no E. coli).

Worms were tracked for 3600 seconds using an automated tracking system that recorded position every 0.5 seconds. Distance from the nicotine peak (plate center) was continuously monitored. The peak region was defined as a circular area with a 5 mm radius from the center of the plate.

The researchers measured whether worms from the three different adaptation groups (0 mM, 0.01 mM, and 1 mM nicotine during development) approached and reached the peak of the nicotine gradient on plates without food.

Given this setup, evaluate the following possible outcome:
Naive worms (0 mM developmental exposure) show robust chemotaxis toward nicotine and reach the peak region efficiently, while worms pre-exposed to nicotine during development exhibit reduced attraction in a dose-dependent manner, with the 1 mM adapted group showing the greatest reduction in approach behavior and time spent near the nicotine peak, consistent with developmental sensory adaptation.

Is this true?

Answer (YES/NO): NO